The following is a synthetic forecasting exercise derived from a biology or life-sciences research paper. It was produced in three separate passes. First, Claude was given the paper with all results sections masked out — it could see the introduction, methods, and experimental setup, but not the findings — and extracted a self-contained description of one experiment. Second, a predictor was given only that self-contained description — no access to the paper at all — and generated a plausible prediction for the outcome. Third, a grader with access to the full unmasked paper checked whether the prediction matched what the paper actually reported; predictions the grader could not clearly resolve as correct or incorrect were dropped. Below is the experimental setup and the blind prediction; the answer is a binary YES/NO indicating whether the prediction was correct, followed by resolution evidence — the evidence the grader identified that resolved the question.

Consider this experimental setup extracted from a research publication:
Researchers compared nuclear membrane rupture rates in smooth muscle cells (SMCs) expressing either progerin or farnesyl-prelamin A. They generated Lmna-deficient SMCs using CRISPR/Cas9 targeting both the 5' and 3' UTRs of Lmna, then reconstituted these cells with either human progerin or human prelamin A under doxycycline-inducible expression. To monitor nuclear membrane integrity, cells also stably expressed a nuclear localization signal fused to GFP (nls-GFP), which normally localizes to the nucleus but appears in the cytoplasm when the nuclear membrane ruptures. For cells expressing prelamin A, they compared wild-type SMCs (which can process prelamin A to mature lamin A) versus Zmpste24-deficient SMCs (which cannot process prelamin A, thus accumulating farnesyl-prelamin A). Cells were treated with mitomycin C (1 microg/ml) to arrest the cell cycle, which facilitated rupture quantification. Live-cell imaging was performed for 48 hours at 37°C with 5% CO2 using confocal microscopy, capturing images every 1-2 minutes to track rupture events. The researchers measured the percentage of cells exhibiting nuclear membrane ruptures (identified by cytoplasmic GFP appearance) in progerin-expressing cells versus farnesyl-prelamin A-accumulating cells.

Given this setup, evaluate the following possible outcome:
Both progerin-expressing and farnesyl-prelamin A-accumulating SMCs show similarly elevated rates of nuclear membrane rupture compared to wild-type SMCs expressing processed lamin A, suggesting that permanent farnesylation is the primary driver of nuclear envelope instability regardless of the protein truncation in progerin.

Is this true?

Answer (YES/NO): YES